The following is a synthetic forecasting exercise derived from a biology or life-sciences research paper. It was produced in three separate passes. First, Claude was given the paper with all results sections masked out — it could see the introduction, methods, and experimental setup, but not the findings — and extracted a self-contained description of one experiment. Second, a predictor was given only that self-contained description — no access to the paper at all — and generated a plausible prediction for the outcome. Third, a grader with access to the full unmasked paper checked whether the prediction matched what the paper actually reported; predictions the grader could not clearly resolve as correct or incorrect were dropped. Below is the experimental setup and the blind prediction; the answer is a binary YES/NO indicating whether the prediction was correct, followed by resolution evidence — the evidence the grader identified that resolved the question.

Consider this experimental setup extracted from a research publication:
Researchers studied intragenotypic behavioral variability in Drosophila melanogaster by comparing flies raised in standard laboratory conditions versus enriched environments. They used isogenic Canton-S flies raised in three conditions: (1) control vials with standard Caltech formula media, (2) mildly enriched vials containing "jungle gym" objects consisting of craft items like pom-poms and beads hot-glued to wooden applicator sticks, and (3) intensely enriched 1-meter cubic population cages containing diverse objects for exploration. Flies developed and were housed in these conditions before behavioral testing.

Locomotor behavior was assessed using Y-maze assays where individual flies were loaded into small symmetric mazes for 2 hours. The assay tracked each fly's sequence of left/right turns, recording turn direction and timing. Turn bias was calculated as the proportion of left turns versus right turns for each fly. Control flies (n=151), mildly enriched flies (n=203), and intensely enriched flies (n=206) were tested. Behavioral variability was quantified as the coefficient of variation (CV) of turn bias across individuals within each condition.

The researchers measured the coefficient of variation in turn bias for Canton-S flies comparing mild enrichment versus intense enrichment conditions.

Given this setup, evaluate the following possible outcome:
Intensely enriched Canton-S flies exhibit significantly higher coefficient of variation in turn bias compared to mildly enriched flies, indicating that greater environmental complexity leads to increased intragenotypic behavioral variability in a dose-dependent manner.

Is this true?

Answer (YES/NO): NO